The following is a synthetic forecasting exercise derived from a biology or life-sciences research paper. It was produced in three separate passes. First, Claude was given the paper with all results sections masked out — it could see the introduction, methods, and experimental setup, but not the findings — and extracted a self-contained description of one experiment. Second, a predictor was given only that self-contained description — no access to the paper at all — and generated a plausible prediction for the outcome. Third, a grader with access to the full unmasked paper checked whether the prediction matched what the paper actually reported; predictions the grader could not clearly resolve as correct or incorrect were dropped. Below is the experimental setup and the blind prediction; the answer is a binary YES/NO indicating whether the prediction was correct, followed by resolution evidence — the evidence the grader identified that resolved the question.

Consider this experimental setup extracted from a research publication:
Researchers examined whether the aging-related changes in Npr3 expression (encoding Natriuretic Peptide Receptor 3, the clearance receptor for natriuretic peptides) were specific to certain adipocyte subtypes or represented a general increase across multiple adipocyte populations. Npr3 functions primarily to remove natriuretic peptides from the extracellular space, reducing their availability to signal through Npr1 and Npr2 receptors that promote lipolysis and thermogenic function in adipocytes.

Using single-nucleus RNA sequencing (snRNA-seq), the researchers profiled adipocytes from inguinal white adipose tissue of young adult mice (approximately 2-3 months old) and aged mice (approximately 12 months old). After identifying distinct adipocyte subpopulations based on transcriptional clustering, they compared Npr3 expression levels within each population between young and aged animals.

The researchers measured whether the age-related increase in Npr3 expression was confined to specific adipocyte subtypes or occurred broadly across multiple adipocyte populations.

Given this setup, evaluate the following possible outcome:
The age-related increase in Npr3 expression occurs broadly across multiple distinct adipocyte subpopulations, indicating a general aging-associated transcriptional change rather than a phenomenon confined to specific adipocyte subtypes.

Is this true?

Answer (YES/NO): YES